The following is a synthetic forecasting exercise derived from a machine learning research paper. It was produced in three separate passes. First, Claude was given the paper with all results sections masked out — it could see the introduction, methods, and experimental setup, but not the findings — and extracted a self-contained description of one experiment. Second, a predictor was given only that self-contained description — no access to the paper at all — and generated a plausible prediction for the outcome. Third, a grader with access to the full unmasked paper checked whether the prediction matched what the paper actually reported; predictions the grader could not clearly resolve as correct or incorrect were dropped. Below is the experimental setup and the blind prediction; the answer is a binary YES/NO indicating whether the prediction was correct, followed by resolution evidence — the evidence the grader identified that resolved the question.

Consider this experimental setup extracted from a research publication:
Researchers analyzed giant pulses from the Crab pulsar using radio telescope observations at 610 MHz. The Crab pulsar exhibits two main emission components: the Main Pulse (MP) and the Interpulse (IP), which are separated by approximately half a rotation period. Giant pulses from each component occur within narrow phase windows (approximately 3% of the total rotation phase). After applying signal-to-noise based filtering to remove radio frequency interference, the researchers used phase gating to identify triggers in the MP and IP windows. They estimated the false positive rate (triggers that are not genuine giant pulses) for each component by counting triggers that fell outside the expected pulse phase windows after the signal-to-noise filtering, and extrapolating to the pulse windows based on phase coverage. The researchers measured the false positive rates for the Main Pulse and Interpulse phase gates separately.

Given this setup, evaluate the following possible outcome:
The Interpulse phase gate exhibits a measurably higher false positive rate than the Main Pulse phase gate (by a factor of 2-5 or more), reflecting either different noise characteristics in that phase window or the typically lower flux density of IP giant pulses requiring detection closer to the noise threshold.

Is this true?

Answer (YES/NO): YES